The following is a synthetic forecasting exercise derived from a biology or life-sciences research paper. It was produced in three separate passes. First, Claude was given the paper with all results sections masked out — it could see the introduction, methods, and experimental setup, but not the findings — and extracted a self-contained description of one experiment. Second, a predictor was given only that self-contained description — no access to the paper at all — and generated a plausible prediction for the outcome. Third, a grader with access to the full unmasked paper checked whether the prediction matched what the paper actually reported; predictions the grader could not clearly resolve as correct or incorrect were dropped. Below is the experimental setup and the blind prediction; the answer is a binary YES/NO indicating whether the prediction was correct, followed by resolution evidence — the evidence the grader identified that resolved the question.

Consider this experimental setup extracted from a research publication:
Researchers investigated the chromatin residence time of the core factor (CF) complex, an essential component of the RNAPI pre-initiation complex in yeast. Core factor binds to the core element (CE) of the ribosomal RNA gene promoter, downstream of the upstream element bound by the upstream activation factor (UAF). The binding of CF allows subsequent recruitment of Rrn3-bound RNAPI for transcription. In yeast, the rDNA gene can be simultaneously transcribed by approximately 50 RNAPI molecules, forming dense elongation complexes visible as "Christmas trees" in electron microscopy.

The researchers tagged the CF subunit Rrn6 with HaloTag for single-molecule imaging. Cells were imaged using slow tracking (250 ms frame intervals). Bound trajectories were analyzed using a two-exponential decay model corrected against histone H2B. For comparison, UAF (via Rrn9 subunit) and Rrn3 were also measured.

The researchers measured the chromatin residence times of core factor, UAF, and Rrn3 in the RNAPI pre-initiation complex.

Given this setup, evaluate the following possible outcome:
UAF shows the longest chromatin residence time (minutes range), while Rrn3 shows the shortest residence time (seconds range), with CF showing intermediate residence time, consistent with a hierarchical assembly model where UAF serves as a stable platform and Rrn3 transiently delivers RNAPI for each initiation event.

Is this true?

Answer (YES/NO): NO